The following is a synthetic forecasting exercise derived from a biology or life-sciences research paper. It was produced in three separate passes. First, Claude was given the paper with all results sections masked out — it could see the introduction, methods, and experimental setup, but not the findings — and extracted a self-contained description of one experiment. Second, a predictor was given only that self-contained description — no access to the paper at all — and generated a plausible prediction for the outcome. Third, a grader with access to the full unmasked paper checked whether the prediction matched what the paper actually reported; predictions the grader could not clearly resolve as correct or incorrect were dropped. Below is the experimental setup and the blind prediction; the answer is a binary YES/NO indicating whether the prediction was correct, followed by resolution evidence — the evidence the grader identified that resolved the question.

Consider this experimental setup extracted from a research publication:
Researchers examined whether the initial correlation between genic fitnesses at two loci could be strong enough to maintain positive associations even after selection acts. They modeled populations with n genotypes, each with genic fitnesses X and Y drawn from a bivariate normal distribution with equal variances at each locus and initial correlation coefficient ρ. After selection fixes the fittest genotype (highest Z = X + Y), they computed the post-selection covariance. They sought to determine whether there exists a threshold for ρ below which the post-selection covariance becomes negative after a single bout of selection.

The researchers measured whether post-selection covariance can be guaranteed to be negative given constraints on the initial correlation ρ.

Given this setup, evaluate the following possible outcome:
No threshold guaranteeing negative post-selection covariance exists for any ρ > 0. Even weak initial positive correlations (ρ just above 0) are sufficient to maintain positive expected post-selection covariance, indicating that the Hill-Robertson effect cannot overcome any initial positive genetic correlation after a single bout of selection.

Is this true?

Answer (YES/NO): NO